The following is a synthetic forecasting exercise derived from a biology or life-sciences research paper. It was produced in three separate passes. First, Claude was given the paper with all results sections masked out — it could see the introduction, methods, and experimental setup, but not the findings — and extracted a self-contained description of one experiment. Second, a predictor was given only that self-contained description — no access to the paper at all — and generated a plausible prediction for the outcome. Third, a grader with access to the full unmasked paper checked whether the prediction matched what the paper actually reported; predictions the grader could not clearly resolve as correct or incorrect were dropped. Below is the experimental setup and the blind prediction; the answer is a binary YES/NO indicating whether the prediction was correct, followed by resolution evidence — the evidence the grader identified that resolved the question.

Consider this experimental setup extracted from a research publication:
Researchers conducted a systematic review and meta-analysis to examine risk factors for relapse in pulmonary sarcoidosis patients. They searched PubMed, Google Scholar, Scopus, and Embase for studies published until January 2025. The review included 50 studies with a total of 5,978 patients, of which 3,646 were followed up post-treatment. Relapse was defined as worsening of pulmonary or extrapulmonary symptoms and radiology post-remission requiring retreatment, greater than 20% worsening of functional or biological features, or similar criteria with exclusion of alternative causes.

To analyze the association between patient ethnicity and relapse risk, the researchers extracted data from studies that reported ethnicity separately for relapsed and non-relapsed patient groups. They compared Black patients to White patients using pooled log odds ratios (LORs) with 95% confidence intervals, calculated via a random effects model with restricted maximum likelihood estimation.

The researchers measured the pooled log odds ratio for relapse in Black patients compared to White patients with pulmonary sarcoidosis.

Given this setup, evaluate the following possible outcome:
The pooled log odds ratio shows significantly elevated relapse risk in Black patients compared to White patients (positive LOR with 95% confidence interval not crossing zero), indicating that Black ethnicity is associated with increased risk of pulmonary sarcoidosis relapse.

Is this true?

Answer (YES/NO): YES